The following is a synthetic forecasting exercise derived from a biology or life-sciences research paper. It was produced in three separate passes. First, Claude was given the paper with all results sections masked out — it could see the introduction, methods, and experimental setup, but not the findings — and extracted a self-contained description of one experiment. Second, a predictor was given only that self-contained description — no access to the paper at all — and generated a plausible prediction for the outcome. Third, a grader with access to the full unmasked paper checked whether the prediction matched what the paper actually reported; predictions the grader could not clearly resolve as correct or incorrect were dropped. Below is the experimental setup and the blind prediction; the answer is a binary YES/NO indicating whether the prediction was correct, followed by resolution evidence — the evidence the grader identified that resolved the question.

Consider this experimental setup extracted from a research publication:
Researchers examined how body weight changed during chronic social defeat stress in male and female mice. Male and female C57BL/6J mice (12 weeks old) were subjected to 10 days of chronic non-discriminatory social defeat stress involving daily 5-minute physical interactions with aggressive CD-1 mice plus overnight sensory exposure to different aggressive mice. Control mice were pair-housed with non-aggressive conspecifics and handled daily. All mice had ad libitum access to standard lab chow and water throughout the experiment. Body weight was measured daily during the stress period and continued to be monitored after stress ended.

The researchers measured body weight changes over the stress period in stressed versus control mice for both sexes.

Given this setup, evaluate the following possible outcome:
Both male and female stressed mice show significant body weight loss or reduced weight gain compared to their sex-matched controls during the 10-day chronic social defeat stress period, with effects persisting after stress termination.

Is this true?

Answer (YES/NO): NO